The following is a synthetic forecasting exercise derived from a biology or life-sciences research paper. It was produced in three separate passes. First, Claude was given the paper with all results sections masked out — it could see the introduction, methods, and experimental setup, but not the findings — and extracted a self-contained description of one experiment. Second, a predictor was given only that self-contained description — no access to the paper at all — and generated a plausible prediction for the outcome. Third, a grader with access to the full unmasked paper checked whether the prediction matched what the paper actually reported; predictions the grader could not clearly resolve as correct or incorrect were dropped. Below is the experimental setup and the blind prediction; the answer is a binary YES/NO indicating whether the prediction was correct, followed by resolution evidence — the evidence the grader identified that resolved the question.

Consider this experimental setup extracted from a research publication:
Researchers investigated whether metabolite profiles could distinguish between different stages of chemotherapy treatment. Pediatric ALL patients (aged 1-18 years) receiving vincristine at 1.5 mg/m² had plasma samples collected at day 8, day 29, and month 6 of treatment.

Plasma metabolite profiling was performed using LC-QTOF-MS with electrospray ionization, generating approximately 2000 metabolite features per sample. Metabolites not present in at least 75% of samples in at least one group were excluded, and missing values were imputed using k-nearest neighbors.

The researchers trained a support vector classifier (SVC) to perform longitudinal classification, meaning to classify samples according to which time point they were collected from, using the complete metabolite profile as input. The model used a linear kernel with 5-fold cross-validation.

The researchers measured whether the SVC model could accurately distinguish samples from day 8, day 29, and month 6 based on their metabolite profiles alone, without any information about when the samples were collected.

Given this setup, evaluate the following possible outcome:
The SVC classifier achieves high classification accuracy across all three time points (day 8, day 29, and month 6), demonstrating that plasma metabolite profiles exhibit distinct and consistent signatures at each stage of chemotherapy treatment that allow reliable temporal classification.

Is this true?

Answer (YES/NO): NO